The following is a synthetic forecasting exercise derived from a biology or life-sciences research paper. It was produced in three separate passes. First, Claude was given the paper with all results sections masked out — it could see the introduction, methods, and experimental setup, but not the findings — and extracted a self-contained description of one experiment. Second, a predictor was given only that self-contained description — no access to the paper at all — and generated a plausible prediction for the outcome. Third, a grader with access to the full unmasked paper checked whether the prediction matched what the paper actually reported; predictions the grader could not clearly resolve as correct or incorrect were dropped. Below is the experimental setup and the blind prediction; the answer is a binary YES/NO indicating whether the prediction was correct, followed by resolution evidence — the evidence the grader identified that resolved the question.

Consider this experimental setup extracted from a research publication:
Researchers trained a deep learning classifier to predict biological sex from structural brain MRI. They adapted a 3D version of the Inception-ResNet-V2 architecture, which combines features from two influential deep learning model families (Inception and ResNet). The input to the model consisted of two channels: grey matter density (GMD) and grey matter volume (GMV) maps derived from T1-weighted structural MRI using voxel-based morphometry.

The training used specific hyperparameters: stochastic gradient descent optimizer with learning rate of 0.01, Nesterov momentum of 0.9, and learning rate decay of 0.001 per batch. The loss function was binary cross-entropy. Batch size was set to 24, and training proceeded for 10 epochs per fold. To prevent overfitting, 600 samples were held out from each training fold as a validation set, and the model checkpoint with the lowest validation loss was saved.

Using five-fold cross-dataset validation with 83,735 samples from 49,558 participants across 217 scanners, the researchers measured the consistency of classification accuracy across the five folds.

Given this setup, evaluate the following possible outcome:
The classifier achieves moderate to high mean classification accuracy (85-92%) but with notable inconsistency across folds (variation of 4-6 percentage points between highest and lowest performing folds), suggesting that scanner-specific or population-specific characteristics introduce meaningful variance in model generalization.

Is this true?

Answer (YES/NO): NO